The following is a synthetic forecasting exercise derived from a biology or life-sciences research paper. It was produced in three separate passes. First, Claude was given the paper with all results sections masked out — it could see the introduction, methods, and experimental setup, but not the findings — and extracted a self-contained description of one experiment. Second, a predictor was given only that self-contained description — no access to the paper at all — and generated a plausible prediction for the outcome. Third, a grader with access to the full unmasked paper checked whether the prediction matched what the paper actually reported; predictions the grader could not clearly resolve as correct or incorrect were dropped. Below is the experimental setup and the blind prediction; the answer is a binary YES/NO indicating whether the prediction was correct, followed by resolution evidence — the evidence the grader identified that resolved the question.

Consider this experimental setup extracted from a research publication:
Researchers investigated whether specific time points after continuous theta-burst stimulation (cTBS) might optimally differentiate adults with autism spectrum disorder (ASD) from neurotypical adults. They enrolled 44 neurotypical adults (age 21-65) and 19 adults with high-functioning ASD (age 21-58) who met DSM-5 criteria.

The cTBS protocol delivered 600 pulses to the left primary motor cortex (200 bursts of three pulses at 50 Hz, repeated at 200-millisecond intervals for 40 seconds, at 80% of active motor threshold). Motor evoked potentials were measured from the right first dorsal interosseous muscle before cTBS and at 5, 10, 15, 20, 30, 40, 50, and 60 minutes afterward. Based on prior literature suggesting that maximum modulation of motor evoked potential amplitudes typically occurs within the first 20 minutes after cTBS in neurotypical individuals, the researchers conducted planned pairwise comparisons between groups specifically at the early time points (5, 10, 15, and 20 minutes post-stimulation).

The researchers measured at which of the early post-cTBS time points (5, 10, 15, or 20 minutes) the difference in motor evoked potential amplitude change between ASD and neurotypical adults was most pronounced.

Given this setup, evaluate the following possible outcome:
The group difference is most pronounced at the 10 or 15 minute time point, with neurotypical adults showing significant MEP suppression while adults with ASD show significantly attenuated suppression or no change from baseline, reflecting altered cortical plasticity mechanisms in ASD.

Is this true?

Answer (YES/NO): NO